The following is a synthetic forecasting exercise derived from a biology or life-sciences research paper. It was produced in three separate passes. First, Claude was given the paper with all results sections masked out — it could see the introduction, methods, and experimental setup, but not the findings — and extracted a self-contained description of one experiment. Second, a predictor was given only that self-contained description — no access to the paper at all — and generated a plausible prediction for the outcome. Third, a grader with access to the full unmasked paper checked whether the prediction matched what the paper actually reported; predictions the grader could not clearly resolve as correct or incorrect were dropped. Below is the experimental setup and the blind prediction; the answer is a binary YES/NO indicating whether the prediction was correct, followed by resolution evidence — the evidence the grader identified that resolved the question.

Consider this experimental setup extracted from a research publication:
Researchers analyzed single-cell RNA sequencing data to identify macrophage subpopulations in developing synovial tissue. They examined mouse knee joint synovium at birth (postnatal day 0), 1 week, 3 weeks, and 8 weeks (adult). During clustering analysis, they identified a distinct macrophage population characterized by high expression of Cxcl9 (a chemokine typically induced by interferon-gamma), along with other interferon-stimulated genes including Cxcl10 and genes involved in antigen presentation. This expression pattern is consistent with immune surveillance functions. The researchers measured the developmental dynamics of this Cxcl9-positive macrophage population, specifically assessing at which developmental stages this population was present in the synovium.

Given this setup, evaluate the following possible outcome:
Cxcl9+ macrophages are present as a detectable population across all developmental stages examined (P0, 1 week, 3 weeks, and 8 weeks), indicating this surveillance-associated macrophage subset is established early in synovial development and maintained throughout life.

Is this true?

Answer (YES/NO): NO